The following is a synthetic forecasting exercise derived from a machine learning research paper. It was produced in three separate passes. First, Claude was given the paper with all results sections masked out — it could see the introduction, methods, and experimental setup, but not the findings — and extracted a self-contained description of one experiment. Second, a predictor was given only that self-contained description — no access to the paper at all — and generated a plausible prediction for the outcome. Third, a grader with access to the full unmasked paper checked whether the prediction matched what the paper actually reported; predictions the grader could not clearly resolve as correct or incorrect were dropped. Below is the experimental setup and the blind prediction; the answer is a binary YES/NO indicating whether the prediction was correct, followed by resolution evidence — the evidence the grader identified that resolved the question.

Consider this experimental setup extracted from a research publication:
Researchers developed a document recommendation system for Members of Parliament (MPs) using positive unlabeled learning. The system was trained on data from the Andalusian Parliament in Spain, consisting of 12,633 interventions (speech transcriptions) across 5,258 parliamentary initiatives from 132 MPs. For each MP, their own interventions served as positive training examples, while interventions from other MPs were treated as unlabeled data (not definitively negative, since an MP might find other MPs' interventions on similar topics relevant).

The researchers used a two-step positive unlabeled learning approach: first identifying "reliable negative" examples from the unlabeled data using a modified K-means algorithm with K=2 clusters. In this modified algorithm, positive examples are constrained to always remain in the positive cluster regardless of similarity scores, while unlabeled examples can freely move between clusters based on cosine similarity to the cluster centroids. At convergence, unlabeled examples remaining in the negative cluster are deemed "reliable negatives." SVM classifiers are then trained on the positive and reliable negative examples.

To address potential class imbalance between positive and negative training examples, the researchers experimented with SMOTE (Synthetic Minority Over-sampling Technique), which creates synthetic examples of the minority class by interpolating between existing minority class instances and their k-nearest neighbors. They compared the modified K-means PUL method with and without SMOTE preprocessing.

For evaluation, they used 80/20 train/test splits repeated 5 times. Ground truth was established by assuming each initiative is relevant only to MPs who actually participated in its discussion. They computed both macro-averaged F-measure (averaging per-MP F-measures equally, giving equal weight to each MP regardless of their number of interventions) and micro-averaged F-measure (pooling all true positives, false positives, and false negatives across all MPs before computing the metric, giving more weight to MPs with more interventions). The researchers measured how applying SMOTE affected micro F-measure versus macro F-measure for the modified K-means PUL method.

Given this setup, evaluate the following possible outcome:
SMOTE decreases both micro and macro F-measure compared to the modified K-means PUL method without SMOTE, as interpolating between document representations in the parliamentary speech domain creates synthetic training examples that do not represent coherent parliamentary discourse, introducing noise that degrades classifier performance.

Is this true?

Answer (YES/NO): NO